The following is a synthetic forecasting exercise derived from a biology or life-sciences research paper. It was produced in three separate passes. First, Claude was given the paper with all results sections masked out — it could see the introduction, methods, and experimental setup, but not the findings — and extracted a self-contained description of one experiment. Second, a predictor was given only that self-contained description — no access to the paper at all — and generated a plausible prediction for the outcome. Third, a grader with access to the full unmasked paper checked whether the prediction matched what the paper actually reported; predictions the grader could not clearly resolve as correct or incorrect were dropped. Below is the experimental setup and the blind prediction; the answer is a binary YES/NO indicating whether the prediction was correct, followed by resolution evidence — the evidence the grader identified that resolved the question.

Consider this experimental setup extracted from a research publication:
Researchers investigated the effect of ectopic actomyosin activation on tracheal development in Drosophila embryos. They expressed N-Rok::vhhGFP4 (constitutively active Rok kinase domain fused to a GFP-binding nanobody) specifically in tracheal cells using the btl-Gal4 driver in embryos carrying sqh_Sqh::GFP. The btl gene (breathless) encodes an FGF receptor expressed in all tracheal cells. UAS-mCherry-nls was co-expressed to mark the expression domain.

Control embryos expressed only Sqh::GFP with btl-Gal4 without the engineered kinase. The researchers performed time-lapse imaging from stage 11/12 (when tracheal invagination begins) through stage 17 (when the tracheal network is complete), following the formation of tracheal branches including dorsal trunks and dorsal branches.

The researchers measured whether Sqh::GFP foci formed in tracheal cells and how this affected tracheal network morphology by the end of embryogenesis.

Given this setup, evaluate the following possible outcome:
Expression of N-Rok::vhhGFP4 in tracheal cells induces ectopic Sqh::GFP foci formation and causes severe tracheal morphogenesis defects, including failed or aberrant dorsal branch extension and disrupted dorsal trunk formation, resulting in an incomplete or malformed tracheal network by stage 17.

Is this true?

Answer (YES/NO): YES